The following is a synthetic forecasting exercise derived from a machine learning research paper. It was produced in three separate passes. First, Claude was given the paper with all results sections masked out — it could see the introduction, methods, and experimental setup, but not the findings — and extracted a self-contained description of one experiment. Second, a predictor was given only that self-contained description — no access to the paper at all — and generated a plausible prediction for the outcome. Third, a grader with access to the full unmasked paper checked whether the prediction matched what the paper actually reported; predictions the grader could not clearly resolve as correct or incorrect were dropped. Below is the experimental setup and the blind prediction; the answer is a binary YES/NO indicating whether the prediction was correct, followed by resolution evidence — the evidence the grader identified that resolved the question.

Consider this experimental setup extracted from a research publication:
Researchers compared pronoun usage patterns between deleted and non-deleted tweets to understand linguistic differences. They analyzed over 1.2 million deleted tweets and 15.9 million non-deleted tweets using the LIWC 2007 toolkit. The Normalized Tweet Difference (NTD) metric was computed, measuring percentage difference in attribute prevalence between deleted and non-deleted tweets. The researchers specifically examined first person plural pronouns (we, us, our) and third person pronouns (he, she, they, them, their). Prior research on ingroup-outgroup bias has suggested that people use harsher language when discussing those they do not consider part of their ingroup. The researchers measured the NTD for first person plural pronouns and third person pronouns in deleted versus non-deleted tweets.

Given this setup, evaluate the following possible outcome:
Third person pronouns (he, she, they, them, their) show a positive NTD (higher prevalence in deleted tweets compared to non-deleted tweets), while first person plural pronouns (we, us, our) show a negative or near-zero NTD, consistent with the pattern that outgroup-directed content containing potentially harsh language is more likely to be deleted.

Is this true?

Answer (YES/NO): YES